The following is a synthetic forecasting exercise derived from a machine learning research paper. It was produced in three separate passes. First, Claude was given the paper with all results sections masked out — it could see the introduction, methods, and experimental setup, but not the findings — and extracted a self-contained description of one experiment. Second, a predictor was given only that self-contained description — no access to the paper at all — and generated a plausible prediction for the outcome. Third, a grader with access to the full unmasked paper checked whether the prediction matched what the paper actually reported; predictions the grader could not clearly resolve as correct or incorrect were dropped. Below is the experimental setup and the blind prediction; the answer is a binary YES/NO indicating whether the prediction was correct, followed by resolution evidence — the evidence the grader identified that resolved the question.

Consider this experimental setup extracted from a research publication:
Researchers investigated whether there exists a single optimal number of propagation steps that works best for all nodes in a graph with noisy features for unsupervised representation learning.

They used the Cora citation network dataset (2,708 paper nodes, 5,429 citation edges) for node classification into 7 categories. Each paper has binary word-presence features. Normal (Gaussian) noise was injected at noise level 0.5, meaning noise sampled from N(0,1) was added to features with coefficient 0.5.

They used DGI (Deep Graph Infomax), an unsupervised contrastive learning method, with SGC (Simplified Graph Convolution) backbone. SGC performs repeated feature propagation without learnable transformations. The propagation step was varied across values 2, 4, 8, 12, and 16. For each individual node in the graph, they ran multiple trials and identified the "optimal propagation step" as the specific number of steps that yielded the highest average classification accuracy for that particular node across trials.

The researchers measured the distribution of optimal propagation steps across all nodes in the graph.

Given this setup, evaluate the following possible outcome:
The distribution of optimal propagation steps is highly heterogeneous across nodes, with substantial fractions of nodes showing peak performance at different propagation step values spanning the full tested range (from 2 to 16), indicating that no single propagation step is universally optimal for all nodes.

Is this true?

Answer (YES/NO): YES